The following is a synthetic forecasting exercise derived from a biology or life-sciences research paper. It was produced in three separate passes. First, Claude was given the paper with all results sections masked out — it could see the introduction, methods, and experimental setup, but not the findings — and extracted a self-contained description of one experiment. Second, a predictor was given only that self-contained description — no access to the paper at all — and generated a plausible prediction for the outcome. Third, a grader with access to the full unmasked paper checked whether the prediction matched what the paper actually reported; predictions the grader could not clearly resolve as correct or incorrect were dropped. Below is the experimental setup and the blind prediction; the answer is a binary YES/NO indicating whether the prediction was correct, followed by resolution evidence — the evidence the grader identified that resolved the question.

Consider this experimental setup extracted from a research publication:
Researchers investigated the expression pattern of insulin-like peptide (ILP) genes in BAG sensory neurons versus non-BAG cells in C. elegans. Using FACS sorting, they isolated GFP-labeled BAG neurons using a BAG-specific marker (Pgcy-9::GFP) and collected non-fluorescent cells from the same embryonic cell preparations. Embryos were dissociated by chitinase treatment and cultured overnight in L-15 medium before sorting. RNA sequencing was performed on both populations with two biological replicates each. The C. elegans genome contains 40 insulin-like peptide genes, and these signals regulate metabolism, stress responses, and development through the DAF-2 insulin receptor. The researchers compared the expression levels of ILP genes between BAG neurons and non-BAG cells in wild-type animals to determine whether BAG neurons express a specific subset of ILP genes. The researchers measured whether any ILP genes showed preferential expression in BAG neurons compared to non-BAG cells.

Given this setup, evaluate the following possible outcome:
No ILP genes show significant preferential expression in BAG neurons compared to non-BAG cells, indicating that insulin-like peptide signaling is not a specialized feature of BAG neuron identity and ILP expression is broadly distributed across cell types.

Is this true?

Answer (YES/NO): NO